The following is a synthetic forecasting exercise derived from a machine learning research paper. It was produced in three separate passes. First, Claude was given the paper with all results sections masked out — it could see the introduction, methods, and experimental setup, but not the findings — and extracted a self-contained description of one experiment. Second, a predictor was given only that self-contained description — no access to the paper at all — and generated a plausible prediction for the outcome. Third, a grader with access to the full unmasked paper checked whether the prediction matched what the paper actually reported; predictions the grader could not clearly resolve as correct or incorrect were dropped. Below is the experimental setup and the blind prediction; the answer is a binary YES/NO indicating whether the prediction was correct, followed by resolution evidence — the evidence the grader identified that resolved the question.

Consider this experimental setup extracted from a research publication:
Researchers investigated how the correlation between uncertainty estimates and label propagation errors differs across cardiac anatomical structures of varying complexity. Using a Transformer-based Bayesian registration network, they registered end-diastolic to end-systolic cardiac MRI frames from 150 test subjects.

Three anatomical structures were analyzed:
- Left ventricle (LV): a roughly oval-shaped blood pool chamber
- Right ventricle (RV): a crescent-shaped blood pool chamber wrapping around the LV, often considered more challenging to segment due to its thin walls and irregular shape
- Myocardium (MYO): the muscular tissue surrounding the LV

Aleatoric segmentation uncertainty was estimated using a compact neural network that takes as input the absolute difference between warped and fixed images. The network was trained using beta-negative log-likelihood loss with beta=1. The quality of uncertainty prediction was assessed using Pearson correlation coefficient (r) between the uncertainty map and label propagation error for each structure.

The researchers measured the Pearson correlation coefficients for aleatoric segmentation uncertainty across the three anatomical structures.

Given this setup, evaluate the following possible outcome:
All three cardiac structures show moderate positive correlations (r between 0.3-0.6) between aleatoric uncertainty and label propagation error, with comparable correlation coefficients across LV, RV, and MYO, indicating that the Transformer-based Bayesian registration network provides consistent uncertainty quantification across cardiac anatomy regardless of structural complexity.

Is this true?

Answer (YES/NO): YES